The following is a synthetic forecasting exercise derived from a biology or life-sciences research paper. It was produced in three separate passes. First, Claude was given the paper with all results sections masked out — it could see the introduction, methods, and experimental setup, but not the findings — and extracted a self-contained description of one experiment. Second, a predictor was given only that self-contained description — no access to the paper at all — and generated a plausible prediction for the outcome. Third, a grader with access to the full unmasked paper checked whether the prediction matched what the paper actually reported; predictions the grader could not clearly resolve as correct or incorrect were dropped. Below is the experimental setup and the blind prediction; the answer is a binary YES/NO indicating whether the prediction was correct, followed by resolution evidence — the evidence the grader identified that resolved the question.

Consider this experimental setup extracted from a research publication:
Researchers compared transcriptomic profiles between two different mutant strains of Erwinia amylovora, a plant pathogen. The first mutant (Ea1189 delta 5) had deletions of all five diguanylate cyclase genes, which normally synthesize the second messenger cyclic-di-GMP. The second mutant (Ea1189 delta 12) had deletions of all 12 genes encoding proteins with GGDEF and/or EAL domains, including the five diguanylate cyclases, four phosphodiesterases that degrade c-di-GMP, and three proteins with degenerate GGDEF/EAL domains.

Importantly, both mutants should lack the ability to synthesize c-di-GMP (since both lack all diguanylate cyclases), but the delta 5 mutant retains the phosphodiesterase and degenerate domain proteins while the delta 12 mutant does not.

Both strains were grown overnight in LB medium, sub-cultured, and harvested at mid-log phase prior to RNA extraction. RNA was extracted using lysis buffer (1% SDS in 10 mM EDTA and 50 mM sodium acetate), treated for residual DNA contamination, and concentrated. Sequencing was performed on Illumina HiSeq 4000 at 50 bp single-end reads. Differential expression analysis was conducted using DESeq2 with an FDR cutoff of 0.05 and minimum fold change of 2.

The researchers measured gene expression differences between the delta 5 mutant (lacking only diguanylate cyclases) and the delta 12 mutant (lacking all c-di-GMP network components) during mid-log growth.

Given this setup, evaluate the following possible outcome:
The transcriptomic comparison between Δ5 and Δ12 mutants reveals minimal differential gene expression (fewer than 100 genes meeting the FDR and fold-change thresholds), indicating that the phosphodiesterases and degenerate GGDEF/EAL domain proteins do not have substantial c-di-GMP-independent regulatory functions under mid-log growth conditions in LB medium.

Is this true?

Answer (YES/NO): NO